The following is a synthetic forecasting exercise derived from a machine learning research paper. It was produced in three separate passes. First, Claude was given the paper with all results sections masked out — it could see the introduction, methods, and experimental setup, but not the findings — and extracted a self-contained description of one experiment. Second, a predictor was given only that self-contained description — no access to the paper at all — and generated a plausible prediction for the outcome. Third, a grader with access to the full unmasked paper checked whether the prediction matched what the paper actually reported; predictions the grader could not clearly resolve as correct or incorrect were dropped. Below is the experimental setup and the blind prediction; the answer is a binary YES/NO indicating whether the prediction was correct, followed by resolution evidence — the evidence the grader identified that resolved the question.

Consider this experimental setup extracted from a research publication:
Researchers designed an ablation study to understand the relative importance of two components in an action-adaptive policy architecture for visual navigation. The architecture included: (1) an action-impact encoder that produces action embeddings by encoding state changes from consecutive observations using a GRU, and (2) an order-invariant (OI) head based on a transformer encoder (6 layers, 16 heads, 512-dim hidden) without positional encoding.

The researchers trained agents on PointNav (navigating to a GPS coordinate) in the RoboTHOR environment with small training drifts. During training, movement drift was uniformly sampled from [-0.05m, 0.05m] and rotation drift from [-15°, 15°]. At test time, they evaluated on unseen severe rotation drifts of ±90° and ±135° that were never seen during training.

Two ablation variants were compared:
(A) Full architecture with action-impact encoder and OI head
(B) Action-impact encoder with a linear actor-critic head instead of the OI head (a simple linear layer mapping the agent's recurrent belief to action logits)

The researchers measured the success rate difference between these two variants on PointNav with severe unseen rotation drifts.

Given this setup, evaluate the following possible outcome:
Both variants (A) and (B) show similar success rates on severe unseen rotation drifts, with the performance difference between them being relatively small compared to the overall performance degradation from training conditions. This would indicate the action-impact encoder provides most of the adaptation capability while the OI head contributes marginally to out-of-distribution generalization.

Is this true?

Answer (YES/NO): NO